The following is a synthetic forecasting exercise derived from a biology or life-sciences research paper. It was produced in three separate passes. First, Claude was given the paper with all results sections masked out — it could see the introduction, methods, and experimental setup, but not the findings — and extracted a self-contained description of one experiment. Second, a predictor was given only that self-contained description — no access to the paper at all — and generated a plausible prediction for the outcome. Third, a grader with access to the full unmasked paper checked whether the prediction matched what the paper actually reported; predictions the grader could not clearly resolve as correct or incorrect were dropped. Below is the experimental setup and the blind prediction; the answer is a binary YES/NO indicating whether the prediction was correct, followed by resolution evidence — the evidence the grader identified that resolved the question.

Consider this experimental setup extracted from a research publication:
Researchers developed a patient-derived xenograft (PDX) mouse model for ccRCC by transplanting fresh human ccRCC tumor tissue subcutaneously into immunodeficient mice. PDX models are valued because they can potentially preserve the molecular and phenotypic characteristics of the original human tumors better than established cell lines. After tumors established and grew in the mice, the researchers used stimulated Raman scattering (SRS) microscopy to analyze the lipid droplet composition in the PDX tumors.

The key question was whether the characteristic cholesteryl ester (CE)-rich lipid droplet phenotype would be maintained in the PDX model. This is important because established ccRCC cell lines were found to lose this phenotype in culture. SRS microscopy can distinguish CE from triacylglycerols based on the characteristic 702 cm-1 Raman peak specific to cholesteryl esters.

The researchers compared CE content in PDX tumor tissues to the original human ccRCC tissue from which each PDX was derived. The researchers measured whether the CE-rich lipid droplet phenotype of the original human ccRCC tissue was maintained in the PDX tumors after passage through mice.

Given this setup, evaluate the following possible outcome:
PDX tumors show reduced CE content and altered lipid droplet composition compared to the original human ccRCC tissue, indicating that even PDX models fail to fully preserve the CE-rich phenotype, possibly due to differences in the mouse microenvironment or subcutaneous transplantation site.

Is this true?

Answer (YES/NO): NO